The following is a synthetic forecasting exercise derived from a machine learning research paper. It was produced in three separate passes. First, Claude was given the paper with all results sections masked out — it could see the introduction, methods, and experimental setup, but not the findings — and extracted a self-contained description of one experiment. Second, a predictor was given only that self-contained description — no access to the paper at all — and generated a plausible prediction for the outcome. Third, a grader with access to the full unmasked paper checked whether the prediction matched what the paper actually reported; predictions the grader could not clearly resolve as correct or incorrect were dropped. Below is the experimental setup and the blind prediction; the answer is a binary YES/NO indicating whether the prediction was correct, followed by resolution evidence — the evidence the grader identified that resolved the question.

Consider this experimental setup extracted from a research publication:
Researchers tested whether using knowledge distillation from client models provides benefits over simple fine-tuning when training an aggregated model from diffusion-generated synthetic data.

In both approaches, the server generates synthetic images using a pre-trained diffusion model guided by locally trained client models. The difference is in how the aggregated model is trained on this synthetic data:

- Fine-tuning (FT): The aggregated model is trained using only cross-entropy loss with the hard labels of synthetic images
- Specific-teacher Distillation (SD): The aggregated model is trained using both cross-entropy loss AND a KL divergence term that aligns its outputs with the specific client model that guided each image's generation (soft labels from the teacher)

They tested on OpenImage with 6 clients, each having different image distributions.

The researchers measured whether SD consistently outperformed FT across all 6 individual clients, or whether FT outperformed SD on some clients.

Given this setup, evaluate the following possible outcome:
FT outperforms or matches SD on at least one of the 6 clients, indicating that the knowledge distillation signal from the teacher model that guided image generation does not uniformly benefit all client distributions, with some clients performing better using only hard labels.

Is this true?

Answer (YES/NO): YES